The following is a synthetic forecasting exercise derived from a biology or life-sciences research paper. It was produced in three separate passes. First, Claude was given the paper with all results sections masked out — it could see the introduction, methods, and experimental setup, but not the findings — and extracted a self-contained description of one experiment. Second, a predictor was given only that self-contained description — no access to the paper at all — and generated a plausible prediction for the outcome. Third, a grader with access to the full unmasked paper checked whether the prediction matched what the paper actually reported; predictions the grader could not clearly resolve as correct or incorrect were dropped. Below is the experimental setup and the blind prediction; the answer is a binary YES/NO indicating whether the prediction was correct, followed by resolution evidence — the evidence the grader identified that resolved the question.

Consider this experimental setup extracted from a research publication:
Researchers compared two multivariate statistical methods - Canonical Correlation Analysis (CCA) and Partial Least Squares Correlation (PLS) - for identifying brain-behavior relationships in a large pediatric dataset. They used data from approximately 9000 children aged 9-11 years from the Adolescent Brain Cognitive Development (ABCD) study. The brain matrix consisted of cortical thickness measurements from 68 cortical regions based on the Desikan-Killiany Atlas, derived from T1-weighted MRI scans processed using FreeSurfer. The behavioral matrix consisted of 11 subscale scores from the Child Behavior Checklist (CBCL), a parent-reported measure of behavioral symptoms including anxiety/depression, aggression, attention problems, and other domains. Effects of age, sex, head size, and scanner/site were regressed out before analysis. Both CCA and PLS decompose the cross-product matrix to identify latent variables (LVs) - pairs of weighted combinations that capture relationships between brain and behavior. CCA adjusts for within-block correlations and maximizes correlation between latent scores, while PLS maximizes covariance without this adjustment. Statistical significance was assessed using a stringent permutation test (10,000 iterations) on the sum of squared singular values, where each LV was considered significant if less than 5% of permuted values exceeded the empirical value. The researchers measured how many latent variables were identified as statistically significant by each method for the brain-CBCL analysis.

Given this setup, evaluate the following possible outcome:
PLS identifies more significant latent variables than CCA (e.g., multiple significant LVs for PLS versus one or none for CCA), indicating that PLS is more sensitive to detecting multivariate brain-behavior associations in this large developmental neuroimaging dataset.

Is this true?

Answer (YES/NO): NO